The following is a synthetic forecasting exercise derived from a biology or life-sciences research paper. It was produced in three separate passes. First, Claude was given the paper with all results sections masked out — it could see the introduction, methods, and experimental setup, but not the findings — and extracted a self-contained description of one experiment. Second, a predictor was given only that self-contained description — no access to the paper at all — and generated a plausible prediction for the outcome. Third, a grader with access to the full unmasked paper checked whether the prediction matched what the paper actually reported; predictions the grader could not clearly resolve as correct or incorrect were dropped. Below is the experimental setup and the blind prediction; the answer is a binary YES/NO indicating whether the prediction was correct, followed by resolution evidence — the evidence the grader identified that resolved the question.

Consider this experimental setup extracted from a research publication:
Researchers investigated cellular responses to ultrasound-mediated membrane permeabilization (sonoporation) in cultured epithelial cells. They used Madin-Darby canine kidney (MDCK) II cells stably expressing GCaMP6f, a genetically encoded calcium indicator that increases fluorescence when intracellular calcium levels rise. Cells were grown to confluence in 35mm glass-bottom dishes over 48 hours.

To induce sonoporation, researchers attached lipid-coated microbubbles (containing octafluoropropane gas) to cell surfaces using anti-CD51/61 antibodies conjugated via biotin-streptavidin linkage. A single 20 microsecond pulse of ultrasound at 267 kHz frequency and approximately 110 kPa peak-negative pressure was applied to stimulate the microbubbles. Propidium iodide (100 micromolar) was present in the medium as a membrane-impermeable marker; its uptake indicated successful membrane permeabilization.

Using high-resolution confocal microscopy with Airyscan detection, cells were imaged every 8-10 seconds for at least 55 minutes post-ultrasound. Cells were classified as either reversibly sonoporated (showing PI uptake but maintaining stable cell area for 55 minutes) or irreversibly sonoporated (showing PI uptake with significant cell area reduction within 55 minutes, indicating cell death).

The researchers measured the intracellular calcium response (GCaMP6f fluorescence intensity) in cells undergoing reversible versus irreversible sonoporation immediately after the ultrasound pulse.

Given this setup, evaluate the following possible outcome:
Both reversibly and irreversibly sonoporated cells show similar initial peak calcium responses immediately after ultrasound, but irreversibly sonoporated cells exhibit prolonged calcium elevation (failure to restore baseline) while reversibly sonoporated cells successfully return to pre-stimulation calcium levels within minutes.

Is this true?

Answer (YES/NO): NO